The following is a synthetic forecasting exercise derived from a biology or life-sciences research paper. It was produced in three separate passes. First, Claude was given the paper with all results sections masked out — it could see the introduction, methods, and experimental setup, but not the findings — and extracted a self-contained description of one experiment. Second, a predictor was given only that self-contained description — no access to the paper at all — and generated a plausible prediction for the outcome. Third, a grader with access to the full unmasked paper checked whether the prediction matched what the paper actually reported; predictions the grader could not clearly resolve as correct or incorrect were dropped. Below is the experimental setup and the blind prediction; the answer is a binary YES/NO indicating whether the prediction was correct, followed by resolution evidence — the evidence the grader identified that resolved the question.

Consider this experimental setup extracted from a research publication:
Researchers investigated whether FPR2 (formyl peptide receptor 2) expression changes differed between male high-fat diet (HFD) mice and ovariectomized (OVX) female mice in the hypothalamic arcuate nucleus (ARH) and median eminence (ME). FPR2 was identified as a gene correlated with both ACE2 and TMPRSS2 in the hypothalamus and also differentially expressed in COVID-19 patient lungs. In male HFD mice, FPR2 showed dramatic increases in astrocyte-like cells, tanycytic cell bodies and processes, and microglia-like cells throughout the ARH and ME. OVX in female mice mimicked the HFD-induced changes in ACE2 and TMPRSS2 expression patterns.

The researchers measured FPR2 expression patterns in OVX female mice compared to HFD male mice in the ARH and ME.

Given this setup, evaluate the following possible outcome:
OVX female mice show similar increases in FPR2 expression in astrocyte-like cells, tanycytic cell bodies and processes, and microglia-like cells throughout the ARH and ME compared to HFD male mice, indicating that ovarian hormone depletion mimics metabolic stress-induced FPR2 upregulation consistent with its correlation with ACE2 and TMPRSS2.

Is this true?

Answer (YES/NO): NO